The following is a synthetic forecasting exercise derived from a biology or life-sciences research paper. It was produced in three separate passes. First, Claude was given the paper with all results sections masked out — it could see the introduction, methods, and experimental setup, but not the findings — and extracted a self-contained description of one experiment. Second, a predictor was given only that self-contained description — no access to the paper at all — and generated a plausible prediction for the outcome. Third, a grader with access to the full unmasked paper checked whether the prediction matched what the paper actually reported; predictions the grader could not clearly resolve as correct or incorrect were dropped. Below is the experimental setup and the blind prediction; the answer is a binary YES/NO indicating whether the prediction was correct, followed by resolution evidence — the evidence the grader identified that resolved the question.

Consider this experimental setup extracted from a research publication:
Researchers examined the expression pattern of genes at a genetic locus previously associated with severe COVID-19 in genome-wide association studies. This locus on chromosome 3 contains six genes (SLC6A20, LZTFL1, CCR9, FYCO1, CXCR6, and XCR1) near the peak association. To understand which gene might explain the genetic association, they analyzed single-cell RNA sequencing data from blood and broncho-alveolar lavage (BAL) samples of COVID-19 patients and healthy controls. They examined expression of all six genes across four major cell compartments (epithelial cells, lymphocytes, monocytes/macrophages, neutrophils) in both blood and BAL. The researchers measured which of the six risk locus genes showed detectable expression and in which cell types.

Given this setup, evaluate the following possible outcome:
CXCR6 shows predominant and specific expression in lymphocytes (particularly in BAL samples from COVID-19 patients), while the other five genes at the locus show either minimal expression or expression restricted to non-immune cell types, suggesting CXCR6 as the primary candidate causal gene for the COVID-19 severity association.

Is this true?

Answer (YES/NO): YES